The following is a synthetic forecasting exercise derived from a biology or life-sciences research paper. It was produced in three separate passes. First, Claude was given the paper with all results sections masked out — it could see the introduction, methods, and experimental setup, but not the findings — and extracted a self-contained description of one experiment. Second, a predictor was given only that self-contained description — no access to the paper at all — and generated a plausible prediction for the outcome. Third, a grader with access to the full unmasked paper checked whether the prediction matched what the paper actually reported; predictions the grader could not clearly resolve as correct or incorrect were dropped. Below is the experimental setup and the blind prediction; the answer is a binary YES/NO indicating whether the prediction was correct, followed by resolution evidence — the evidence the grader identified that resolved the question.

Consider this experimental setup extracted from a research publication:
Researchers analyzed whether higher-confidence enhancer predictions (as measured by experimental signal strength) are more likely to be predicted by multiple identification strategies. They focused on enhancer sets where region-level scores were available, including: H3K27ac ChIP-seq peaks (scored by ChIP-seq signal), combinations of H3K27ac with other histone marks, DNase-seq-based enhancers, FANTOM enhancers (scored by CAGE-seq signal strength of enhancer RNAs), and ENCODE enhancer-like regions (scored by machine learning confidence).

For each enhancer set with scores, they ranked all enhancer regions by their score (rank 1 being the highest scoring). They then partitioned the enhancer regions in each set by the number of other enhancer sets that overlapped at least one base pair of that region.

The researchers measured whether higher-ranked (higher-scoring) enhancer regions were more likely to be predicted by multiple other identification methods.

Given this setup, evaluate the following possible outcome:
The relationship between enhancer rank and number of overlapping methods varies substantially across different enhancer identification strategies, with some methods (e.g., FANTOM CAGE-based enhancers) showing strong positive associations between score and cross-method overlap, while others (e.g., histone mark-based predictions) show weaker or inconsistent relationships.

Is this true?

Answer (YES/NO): NO